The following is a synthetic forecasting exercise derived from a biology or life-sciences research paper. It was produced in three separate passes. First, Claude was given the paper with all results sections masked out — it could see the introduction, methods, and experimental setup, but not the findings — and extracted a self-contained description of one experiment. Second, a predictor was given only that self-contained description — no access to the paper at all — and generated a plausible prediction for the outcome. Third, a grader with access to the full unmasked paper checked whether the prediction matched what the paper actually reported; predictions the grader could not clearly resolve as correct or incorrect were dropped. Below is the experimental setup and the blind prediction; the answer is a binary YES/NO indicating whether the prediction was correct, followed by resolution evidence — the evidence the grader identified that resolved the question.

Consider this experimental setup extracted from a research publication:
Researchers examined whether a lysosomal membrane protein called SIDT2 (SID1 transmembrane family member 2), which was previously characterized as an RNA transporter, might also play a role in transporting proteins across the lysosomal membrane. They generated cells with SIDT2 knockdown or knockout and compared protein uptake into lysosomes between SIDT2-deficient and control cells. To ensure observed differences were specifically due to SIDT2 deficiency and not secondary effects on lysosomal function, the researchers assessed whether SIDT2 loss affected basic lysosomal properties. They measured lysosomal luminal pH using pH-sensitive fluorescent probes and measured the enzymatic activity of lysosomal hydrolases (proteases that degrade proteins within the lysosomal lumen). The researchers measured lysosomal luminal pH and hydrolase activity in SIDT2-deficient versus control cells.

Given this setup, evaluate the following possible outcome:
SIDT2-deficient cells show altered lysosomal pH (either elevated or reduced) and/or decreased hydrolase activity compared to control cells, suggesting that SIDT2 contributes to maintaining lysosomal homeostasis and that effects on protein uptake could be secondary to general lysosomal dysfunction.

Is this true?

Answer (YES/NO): NO